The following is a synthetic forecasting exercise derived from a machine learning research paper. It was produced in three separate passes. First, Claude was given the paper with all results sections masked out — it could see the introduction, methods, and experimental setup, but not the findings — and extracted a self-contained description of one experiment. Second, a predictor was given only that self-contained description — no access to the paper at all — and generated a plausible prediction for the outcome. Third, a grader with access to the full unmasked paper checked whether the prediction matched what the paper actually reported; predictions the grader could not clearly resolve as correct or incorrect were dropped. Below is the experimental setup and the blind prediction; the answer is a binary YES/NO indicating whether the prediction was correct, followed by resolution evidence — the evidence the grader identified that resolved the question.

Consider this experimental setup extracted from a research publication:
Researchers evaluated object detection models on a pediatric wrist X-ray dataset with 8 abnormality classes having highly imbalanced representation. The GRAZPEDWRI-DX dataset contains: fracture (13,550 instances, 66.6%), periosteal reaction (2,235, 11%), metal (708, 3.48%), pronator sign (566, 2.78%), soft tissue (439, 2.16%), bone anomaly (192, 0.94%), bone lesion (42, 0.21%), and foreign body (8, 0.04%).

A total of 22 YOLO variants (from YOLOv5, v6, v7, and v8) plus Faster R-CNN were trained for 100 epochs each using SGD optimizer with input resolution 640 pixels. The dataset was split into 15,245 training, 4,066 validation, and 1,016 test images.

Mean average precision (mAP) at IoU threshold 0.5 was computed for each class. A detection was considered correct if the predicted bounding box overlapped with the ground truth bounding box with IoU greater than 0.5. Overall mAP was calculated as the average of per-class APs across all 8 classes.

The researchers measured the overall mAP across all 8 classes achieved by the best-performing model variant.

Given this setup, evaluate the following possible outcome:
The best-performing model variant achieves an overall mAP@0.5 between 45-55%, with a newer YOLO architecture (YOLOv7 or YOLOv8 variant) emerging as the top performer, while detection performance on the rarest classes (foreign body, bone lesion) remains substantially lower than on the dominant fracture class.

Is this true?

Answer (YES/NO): NO